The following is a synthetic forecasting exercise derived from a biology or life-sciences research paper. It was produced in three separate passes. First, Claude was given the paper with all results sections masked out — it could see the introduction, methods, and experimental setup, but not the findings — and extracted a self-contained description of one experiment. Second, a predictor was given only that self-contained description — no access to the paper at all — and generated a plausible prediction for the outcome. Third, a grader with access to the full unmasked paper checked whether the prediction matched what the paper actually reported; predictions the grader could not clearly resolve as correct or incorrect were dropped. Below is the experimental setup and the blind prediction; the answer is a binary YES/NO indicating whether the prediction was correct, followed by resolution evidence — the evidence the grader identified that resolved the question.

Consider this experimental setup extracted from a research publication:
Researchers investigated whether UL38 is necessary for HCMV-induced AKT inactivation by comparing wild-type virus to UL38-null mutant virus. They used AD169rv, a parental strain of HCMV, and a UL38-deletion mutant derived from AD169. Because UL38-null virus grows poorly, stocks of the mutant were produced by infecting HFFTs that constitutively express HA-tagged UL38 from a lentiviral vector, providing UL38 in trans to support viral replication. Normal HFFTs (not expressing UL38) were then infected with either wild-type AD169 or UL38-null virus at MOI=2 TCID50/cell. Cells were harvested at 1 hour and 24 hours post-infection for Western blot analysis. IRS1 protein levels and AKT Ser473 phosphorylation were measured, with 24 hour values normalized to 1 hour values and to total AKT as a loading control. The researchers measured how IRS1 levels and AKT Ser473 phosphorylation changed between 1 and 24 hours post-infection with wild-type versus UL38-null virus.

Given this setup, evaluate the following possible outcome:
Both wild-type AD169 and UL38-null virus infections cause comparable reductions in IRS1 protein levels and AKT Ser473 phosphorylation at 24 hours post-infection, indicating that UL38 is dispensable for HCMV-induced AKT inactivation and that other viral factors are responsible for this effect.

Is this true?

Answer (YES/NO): NO